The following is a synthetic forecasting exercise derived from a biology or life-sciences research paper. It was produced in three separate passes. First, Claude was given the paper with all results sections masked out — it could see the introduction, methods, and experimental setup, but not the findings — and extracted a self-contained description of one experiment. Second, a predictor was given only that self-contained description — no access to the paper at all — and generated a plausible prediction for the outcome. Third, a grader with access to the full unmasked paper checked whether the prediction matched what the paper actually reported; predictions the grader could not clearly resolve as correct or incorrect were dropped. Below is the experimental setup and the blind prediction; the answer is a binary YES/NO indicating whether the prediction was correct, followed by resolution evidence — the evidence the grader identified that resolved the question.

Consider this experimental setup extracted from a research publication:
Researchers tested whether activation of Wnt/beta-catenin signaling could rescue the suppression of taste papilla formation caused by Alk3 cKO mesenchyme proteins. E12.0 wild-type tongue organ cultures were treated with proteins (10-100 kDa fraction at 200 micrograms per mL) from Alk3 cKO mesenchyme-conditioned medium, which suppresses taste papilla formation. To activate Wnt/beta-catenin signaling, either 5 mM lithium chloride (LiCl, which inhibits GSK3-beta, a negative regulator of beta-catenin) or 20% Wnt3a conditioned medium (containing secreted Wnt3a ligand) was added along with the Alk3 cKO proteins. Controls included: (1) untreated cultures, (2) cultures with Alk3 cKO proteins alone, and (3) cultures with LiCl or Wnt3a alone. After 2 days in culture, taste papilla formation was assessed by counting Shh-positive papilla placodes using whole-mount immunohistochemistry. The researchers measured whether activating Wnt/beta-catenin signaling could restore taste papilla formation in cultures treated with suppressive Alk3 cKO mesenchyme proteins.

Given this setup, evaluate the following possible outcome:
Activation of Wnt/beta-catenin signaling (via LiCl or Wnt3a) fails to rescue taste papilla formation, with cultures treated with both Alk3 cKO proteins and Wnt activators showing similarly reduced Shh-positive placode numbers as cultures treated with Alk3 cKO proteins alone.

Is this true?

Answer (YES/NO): NO